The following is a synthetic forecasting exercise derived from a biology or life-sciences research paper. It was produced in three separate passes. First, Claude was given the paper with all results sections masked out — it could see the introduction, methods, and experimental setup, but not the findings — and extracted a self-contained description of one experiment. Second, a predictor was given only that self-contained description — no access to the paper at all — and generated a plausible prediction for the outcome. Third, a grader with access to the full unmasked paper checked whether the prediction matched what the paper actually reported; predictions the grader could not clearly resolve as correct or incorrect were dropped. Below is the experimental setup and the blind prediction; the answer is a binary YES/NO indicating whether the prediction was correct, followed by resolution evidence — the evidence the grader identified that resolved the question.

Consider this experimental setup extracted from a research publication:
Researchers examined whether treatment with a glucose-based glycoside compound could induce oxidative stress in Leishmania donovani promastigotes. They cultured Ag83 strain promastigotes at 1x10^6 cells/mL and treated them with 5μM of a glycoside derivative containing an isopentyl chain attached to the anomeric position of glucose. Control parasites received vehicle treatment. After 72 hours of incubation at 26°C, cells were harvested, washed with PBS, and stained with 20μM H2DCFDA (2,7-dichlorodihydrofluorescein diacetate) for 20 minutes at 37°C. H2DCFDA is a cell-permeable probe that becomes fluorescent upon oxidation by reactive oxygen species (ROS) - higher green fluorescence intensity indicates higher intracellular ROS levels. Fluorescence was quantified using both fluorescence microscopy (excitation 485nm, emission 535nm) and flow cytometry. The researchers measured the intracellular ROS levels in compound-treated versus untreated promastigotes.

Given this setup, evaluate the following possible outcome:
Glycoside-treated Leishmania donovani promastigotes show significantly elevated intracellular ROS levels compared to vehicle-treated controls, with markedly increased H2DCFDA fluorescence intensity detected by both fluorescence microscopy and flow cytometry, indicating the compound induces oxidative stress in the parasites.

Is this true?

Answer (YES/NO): YES